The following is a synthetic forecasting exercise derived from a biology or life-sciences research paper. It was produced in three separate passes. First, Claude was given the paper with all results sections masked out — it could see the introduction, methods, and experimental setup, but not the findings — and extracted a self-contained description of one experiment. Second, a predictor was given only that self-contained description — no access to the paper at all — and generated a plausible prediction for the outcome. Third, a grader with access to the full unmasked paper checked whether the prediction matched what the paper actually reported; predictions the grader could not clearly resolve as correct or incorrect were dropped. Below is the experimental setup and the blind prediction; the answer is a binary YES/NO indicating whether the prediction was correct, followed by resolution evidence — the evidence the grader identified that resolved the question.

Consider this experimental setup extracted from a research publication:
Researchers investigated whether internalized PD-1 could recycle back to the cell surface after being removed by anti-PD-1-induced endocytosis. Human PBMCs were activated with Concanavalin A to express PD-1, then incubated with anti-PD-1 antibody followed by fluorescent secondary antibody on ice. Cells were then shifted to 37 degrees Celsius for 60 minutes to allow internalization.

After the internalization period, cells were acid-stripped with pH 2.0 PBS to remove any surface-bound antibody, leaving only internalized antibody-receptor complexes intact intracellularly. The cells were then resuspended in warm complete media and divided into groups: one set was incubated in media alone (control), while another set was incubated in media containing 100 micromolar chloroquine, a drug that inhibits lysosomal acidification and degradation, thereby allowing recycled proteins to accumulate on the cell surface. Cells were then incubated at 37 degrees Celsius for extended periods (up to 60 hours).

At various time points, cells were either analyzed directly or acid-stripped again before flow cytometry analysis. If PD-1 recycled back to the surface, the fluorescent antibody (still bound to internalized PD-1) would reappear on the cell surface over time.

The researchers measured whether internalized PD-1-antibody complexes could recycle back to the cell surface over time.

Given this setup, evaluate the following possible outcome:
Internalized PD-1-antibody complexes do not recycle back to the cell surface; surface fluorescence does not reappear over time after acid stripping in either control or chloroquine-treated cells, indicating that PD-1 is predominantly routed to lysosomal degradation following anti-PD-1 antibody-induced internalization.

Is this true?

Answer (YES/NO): NO